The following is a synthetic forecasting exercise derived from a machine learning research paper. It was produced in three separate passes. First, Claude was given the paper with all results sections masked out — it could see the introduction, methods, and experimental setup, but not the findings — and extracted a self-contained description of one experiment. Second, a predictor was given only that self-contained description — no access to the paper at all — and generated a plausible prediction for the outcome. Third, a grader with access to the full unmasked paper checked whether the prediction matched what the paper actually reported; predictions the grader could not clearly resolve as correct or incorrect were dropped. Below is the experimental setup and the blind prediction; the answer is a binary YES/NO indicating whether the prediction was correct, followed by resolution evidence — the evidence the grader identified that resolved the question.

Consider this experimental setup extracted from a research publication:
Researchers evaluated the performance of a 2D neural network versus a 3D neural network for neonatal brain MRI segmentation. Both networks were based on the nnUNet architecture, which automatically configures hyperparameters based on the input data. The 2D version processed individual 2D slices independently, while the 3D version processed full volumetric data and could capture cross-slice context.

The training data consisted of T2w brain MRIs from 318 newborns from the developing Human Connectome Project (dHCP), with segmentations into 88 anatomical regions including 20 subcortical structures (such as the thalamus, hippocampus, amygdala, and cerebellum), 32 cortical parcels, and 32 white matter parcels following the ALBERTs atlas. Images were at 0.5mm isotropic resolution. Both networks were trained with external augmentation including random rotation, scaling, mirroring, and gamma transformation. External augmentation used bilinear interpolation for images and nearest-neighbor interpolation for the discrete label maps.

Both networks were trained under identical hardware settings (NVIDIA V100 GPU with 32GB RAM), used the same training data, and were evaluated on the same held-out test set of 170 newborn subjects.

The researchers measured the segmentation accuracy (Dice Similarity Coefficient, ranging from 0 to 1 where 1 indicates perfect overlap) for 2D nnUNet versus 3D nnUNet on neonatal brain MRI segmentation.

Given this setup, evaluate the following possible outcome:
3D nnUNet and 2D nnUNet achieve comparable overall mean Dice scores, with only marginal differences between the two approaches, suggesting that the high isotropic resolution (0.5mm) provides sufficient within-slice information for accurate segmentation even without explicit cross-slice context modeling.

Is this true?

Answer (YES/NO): NO